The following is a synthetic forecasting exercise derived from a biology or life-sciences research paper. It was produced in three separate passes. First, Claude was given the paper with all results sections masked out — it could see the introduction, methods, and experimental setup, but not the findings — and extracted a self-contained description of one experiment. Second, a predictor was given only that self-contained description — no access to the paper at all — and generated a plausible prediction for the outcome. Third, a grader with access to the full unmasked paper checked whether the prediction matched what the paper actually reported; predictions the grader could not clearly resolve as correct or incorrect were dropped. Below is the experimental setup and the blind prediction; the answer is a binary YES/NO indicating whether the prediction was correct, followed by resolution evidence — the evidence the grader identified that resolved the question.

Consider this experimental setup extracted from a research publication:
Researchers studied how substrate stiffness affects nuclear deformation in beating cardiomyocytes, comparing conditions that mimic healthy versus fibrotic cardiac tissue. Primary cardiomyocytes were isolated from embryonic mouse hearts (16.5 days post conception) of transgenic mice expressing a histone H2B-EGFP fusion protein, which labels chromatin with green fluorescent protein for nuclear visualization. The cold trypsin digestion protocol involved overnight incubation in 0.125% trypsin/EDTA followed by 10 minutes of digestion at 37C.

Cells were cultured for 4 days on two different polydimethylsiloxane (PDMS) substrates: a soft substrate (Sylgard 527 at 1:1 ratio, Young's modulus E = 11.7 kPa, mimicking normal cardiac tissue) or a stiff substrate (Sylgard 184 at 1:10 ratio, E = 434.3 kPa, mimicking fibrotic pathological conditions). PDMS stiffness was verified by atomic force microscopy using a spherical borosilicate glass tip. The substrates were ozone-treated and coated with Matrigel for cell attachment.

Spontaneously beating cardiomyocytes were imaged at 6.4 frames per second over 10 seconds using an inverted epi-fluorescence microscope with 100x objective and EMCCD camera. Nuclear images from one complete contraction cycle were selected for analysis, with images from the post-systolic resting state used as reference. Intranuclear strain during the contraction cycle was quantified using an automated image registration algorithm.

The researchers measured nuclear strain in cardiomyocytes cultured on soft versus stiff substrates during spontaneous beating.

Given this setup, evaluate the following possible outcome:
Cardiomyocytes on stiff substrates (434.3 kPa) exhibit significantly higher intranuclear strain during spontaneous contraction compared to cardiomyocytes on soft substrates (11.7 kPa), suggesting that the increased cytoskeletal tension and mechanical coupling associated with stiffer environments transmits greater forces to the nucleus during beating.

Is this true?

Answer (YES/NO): NO